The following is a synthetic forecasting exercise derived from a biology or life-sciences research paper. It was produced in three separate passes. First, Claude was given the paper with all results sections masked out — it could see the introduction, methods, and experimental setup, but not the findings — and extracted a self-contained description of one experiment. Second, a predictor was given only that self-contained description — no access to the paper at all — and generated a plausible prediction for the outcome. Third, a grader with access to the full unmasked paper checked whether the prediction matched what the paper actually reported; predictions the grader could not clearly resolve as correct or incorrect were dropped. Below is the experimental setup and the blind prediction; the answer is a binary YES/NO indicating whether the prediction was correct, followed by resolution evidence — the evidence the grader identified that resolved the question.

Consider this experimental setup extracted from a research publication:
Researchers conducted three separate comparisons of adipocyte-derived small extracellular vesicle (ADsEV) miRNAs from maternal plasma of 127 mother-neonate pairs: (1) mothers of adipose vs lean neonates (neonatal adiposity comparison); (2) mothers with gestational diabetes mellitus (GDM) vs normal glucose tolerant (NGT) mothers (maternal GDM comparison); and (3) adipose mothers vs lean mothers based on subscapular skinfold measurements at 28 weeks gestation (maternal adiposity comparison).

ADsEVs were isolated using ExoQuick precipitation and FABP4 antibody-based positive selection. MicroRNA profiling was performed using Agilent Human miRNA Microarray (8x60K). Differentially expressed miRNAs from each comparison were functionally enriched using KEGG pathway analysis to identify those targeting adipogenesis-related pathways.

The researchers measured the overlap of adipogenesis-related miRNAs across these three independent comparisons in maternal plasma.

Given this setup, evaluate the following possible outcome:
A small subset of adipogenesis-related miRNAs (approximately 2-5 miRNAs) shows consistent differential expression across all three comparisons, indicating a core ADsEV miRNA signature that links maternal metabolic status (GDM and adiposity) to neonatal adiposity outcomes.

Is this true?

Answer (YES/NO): YES